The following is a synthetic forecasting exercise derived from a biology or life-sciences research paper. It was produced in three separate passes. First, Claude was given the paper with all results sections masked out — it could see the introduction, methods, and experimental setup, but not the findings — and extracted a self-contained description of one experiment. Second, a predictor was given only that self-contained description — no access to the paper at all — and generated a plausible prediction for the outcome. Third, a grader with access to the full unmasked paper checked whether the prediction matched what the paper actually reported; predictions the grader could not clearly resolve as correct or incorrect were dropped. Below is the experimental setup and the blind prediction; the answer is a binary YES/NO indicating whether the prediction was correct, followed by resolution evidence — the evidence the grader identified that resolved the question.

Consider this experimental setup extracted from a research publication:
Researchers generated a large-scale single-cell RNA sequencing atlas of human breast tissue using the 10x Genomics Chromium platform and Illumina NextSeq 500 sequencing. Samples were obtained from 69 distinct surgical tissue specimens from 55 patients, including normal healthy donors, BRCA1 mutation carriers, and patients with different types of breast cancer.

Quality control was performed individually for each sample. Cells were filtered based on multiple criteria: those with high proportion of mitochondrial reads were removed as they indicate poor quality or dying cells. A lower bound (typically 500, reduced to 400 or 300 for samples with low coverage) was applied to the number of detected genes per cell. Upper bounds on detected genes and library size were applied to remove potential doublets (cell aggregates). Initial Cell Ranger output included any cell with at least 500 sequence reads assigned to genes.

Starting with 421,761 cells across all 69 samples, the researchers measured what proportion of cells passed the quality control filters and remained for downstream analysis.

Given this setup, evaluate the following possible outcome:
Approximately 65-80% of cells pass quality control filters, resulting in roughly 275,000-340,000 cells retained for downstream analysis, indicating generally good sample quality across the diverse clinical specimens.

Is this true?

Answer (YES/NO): NO